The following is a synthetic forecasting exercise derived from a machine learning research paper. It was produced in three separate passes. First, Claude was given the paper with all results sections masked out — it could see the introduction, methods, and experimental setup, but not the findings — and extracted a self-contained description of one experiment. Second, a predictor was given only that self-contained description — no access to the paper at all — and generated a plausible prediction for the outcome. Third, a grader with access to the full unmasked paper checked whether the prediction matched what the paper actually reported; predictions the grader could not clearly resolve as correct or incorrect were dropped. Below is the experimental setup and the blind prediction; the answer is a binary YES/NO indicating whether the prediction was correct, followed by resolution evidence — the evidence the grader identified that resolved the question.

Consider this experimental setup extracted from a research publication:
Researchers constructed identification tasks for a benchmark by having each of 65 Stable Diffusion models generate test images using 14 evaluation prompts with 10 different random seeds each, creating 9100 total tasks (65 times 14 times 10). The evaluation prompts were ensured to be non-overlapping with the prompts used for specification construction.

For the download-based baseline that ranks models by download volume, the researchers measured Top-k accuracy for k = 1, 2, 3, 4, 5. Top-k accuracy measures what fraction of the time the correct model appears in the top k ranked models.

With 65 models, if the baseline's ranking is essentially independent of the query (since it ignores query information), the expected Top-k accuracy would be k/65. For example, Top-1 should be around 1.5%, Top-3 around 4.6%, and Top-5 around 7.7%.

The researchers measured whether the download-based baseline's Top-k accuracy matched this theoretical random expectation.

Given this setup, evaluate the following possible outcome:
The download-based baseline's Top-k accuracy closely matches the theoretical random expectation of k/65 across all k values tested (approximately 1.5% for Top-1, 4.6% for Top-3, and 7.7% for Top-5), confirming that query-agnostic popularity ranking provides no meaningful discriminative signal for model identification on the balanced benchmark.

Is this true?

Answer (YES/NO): YES